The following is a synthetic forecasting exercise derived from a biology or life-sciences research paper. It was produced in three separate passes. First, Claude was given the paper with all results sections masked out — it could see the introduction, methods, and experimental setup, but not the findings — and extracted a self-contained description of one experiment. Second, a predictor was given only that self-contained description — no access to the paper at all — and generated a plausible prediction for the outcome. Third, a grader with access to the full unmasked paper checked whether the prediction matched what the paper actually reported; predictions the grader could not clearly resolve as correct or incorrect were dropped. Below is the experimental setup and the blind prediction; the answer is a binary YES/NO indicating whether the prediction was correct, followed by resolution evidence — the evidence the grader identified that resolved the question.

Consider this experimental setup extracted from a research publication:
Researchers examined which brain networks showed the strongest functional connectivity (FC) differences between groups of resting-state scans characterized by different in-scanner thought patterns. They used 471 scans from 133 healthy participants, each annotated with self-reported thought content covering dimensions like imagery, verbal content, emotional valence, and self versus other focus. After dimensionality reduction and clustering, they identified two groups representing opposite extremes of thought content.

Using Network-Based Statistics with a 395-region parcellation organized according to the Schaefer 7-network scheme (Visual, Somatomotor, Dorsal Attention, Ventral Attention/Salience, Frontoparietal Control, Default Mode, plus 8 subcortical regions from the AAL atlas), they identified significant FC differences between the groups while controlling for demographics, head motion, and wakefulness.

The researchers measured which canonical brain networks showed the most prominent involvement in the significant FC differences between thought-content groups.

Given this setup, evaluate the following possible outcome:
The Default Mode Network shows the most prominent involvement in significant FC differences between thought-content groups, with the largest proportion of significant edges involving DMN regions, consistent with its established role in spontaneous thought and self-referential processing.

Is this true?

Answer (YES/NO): NO